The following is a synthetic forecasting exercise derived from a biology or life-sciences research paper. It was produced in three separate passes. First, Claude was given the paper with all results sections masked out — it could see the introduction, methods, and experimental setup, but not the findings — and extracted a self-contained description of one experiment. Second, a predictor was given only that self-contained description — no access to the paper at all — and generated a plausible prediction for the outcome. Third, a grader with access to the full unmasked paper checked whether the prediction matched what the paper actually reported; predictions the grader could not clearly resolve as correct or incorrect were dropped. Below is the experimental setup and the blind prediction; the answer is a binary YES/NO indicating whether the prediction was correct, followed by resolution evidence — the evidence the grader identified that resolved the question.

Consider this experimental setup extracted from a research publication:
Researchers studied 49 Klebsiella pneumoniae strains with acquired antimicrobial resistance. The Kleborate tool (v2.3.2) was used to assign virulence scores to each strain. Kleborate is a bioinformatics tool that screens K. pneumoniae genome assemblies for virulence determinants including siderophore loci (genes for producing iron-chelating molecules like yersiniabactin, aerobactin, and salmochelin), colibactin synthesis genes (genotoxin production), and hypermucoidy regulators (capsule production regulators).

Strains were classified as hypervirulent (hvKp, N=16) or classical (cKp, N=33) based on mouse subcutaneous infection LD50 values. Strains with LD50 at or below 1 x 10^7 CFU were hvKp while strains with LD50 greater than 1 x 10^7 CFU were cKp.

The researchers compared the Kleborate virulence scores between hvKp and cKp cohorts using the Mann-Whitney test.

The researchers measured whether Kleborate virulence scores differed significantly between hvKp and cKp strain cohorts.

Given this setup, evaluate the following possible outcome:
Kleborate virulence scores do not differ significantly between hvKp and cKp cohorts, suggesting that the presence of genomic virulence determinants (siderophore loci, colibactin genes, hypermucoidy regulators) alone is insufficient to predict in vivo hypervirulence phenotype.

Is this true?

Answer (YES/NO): NO